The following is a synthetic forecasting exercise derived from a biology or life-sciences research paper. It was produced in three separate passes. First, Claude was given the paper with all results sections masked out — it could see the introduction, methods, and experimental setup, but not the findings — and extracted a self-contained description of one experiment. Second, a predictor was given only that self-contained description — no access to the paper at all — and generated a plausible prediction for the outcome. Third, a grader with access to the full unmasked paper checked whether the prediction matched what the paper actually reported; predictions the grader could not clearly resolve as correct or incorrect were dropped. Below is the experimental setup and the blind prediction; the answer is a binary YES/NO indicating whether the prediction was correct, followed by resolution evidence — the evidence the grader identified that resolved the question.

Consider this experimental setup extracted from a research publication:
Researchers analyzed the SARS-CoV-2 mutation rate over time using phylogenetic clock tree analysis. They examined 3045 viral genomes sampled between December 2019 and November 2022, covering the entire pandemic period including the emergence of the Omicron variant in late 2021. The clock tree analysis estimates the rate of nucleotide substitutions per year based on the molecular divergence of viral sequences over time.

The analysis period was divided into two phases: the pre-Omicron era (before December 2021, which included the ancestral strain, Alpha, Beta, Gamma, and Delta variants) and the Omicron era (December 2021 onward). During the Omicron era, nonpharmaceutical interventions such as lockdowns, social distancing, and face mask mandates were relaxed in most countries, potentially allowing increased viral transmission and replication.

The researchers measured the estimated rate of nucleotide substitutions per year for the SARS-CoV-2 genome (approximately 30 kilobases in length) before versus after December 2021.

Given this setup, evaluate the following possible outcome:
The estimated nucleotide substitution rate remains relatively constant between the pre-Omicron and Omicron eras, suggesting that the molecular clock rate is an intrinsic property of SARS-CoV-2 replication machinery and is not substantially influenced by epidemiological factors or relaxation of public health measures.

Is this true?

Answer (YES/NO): NO